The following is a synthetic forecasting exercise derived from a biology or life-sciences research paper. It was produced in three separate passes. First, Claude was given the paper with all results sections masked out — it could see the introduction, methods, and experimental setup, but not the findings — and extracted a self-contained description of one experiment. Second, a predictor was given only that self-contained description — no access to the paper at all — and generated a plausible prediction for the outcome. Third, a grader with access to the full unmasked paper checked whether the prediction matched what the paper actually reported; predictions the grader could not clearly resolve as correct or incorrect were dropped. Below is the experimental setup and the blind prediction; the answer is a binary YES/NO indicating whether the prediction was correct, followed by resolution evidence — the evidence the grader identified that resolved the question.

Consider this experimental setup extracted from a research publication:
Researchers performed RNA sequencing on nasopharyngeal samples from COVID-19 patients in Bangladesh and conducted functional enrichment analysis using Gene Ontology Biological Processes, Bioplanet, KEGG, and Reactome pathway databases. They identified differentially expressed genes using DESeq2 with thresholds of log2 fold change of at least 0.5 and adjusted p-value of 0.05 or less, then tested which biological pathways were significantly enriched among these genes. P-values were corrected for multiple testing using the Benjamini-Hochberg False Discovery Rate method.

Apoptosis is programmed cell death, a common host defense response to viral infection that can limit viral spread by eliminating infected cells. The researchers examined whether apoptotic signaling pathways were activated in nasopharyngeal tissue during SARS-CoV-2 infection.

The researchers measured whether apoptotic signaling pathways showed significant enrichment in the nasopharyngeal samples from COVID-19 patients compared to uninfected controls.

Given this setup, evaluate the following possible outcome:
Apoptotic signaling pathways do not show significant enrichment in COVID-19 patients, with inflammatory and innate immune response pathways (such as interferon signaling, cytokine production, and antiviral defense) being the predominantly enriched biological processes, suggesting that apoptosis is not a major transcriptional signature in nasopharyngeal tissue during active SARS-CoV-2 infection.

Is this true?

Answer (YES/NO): NO